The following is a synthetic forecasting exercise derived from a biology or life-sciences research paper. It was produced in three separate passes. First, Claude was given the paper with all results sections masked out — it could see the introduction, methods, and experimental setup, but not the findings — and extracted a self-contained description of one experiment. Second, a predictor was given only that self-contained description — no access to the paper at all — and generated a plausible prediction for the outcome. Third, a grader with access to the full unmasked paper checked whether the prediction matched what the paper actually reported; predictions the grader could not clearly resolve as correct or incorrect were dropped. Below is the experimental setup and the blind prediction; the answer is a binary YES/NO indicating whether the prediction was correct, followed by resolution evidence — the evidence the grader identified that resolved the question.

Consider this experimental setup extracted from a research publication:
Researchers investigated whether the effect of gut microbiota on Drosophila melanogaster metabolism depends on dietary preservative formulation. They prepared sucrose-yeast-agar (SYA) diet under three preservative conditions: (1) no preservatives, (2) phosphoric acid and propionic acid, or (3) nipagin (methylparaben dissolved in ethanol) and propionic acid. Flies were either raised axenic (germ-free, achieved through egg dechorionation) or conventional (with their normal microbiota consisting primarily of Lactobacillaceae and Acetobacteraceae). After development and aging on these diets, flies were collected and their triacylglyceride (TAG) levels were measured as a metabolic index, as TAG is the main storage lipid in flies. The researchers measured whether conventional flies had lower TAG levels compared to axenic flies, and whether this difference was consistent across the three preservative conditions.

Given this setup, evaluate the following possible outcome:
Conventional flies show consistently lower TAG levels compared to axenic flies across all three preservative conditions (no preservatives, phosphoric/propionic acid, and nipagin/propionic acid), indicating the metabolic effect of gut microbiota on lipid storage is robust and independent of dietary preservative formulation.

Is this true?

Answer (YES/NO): NO